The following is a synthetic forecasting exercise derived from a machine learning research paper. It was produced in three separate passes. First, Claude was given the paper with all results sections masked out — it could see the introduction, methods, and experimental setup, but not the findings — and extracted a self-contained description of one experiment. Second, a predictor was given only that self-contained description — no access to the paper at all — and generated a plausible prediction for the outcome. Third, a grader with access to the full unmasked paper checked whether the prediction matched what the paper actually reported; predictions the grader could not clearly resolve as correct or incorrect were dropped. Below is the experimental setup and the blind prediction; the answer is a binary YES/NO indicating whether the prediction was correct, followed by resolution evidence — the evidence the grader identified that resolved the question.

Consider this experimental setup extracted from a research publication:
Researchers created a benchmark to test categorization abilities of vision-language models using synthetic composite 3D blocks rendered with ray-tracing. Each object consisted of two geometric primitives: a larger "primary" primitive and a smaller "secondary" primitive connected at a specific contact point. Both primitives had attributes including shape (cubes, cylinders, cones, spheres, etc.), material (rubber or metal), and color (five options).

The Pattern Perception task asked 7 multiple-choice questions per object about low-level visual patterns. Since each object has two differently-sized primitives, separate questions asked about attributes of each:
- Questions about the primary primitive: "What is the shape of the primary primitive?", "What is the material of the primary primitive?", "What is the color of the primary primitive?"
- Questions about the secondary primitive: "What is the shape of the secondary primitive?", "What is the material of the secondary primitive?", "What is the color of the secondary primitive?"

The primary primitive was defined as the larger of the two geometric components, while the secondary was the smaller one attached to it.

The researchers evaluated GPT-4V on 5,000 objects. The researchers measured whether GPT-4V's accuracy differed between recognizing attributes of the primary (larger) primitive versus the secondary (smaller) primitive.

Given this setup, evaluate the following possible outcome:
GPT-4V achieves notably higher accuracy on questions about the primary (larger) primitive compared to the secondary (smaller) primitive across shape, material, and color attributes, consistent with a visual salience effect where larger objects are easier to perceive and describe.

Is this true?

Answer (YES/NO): YES